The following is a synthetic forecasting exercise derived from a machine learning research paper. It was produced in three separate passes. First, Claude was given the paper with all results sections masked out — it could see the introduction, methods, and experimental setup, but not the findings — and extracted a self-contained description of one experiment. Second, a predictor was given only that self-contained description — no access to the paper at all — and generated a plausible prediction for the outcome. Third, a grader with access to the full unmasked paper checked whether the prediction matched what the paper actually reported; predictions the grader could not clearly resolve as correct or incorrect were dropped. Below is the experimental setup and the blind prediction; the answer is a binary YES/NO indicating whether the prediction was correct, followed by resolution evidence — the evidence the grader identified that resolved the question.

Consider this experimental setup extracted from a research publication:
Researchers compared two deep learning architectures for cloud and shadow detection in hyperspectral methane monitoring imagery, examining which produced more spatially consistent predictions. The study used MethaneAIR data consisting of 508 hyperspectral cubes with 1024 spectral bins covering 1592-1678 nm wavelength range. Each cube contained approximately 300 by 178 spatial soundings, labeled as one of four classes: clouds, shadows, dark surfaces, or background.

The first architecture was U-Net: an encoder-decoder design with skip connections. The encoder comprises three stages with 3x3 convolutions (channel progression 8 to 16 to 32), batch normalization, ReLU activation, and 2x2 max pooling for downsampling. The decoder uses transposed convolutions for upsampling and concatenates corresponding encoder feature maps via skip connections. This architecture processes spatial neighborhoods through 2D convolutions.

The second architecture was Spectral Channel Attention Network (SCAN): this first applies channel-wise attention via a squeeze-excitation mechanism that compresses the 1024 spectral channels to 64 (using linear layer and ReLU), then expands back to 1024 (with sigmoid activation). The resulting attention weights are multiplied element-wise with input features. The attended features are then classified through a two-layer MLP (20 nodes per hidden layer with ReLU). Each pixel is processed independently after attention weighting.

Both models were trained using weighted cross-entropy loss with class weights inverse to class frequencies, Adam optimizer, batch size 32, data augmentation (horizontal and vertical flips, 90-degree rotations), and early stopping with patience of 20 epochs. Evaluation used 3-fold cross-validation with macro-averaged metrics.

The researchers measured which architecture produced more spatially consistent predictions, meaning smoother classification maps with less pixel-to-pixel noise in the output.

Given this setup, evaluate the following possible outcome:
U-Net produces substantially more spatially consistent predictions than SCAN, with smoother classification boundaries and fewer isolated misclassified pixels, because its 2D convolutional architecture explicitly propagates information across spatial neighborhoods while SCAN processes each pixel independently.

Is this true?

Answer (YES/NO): YES